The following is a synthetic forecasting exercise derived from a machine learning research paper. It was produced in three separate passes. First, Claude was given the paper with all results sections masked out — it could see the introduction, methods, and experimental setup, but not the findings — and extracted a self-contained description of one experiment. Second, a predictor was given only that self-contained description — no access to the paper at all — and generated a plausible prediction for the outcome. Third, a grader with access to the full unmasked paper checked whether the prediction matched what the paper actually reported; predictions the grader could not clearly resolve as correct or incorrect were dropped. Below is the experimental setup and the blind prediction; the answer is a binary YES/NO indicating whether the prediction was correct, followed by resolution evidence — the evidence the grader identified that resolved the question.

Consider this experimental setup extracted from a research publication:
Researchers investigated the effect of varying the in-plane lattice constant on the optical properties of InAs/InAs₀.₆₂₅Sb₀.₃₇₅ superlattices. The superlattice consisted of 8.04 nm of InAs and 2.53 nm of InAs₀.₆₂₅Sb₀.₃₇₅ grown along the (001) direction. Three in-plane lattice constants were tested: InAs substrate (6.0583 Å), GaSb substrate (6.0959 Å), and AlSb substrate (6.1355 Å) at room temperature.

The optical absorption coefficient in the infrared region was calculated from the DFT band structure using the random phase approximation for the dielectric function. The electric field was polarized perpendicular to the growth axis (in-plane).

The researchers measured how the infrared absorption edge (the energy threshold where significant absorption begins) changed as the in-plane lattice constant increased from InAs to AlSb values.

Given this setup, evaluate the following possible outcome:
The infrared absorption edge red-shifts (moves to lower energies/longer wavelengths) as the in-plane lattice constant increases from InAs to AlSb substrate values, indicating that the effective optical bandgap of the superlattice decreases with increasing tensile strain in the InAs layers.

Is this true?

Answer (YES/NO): YES